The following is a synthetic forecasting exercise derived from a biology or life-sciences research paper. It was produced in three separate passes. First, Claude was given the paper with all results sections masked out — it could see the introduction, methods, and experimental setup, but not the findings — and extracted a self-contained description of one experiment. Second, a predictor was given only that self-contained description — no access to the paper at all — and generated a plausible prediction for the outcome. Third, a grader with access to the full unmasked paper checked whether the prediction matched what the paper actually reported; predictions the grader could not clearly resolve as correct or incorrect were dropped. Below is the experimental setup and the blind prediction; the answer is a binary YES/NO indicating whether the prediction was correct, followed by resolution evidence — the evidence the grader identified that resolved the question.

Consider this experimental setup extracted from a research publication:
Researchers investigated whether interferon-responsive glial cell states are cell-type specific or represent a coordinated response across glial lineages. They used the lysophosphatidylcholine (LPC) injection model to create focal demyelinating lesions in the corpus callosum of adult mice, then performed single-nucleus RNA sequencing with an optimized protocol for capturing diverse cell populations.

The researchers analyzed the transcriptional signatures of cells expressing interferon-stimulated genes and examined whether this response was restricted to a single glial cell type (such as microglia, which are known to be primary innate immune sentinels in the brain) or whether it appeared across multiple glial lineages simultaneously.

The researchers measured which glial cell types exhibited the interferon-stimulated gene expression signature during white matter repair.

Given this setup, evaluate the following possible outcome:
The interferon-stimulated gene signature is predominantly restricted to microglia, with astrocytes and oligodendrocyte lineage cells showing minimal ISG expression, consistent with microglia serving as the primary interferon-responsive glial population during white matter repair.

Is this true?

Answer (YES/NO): NO